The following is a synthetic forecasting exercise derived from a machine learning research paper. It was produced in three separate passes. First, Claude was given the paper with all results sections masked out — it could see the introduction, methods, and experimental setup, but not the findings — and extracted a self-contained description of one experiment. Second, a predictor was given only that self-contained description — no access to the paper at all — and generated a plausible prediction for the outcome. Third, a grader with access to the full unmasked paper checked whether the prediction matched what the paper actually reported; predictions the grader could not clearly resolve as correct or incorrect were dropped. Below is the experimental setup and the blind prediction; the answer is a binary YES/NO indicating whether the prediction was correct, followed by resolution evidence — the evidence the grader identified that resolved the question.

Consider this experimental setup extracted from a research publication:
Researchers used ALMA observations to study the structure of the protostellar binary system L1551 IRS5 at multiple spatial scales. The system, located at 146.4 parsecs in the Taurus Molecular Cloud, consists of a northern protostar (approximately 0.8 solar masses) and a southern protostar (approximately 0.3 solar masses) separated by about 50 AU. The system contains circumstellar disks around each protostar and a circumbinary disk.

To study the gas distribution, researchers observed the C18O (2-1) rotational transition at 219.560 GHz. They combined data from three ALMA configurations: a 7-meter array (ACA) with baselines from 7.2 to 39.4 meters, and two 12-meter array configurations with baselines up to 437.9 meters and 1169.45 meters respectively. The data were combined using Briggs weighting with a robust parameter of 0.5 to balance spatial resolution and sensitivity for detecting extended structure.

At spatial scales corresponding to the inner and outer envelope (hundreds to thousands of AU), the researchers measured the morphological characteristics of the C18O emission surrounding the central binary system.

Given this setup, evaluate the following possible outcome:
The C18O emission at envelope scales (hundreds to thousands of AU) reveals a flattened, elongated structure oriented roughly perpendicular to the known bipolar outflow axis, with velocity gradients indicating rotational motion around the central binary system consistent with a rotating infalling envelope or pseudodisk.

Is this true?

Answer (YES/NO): NO